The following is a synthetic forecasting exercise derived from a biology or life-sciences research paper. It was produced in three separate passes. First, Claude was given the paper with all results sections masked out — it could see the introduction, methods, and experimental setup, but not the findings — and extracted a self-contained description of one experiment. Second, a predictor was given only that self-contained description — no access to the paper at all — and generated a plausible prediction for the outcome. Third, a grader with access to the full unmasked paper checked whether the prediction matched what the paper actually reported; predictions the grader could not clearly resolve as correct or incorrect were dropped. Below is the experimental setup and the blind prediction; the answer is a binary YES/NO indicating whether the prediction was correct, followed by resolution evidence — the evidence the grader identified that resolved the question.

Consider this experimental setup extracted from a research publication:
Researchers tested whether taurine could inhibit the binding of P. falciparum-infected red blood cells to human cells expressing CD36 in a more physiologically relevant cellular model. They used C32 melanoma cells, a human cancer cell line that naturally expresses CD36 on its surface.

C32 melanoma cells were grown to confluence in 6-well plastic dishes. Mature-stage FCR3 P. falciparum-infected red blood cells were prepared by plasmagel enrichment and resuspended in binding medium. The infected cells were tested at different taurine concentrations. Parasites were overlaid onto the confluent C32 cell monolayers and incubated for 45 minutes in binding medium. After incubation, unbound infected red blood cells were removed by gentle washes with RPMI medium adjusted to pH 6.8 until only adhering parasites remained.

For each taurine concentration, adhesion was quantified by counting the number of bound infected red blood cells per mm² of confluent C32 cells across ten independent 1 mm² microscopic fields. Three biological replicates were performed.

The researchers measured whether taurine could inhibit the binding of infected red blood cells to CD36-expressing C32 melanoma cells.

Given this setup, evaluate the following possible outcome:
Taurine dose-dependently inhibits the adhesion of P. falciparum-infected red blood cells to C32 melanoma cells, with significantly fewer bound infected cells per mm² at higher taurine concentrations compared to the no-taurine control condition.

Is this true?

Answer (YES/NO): YES